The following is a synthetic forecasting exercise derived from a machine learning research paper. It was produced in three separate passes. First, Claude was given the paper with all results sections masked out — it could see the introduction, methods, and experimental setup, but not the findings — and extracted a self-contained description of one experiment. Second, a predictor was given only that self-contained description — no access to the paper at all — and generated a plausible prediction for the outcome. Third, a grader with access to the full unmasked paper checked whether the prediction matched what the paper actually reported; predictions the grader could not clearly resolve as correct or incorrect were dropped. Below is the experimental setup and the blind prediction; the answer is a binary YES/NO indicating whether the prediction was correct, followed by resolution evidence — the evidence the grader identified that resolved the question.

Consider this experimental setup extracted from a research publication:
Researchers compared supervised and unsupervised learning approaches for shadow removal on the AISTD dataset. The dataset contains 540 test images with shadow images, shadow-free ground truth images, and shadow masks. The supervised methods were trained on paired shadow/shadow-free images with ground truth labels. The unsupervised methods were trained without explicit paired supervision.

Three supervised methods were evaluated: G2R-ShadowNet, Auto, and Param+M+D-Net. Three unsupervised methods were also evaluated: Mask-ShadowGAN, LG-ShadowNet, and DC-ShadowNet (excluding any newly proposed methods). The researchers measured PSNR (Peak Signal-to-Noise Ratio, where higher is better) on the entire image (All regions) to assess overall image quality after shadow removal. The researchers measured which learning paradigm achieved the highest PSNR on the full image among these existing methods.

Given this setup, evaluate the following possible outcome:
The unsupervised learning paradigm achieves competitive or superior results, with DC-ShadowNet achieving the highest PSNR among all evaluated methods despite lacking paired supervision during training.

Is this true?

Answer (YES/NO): NO